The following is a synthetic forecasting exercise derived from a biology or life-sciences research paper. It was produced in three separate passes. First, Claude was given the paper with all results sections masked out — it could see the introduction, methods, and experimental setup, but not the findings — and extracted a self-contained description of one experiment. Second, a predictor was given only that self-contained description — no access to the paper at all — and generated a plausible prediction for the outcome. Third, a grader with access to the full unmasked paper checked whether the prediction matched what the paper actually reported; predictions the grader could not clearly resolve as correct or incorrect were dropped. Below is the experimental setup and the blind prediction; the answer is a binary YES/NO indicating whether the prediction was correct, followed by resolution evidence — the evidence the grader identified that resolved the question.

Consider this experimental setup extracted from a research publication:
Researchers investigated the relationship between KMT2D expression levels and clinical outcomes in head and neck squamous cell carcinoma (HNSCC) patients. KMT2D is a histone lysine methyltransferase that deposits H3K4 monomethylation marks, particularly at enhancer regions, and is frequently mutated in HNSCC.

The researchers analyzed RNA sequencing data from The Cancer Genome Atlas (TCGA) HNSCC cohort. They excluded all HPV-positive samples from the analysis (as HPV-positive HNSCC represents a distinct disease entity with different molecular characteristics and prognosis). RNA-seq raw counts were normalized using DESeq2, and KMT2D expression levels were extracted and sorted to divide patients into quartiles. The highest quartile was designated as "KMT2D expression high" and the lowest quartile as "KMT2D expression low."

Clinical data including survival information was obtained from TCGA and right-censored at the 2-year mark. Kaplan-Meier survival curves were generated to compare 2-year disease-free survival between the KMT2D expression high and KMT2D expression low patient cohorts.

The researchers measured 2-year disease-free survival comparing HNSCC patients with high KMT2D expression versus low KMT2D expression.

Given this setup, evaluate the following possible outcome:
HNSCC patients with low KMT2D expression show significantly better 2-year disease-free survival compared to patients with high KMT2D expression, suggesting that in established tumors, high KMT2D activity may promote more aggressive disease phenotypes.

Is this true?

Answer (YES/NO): NO